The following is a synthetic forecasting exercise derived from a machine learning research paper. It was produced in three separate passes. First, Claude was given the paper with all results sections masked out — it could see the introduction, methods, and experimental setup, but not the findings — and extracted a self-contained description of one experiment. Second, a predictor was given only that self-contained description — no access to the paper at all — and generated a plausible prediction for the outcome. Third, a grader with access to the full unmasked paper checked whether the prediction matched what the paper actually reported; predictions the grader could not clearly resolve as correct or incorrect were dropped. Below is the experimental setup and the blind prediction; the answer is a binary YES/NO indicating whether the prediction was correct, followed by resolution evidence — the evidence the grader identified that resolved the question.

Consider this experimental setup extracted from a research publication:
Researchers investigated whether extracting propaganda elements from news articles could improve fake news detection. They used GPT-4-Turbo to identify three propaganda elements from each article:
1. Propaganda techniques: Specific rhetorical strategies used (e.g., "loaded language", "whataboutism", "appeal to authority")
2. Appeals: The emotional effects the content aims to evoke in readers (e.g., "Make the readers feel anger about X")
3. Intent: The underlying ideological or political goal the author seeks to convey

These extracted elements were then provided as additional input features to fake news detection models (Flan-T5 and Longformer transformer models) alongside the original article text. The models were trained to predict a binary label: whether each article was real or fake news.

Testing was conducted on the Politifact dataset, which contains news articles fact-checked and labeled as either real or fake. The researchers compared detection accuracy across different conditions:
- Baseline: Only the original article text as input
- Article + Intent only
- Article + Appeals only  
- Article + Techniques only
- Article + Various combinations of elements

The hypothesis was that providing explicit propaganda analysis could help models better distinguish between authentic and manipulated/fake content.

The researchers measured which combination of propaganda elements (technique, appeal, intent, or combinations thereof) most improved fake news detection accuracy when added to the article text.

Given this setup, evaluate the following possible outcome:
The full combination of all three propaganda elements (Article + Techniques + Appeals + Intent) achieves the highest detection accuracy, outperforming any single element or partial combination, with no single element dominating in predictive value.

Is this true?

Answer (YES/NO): NO